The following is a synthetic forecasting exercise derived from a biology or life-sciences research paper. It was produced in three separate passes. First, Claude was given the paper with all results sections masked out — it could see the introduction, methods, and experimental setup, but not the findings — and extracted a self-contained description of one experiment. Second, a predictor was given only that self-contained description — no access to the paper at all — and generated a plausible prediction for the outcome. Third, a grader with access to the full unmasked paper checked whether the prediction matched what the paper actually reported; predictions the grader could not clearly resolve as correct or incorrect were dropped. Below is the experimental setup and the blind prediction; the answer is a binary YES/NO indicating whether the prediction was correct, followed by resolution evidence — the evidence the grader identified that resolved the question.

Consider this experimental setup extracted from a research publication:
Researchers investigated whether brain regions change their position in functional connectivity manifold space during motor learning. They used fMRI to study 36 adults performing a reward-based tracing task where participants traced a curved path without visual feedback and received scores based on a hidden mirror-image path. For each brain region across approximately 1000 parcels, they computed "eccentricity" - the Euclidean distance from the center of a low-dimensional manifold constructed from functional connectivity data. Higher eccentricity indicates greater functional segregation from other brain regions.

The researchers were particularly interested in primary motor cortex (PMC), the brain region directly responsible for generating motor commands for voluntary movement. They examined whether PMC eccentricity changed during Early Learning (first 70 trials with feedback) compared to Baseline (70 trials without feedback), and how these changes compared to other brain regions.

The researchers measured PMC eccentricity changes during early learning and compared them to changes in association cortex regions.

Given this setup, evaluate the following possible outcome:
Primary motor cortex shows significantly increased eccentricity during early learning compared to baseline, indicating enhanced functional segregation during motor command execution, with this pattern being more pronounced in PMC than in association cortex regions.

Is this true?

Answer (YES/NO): NO